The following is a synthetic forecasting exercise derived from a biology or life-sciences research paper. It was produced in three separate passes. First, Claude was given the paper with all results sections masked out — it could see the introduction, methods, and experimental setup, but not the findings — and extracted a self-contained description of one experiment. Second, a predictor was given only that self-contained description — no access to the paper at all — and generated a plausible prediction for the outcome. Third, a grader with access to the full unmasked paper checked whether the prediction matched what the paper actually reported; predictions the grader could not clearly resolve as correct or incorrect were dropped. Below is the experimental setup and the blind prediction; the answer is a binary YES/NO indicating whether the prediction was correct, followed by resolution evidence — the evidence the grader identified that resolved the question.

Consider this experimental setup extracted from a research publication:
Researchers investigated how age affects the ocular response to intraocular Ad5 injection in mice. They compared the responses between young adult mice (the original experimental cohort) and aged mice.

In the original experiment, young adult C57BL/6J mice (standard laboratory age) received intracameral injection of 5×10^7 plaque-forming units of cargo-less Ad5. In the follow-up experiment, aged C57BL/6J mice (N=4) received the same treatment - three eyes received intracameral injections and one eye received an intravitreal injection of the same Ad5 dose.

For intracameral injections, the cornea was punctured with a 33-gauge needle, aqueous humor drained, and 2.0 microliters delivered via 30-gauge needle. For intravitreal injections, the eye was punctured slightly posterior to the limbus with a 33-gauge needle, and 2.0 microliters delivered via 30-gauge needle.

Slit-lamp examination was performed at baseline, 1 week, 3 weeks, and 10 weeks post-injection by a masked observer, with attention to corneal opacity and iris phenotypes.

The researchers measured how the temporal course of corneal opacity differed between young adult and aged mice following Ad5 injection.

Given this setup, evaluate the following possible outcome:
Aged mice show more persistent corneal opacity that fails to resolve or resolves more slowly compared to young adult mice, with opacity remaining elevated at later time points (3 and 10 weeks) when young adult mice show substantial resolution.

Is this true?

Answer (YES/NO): YES